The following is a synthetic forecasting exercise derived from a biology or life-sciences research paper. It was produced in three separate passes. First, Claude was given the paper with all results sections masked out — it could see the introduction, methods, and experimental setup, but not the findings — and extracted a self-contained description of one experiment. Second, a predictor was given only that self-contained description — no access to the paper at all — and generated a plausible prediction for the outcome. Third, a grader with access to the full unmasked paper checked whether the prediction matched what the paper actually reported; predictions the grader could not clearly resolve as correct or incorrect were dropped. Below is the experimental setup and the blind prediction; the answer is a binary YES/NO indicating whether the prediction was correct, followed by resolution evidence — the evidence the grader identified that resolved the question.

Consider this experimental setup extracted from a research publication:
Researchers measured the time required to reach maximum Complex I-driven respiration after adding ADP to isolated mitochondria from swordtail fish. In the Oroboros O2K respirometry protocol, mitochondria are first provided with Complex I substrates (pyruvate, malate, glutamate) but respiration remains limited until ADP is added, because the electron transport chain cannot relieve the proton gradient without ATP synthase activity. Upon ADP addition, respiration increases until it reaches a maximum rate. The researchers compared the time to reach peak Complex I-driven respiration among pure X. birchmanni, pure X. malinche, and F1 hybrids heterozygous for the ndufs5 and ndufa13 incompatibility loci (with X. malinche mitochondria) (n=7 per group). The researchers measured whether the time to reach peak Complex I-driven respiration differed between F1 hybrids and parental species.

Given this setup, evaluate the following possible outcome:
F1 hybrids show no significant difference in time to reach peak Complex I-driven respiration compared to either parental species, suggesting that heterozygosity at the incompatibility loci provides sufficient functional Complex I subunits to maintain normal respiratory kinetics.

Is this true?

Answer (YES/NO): NO